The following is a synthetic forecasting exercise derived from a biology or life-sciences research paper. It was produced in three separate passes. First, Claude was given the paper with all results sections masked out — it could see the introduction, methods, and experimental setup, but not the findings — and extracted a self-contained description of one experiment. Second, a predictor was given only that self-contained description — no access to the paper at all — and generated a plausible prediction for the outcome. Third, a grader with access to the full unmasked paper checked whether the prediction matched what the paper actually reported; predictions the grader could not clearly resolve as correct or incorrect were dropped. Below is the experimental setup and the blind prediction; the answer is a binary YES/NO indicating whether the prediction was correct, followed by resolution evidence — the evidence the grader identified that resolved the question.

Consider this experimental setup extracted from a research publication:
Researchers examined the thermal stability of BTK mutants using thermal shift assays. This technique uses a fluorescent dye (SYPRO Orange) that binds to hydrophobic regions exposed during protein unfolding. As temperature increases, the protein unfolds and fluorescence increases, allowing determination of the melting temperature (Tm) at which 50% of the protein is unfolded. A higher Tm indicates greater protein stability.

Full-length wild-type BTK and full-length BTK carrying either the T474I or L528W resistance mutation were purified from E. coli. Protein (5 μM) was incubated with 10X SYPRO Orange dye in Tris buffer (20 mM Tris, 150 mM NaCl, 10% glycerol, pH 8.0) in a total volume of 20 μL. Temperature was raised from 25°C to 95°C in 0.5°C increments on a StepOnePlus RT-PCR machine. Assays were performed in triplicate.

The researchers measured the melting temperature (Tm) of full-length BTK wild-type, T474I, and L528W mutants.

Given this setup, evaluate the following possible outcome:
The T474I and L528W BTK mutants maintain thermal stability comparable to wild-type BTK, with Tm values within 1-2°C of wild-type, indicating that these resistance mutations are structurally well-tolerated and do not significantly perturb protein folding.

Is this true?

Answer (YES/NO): NO